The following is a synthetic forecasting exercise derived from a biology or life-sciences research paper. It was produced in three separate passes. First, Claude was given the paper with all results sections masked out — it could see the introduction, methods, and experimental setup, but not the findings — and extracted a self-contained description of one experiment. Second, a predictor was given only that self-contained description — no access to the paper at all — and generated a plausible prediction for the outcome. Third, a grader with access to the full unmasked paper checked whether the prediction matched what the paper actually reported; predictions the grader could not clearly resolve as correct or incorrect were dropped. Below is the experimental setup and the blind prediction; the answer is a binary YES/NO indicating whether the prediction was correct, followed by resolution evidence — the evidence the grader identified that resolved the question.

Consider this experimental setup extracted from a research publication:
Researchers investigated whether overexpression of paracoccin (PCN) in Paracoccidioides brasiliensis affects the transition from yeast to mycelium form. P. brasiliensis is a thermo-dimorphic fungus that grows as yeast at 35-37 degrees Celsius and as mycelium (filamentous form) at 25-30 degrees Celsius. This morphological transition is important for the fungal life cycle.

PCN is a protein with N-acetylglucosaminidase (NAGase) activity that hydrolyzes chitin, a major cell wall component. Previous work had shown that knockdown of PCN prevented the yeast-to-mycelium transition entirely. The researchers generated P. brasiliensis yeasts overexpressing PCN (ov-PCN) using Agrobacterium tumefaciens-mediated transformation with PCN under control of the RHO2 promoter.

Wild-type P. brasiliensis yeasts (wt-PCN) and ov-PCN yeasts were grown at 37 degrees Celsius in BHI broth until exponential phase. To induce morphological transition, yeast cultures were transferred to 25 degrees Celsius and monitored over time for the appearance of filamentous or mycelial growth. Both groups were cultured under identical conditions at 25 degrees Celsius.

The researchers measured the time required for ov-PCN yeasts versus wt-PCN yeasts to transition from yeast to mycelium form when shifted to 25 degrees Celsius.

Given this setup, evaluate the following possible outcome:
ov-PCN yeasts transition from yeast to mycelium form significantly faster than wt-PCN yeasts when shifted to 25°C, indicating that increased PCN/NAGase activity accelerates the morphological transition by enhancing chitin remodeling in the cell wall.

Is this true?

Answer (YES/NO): YES